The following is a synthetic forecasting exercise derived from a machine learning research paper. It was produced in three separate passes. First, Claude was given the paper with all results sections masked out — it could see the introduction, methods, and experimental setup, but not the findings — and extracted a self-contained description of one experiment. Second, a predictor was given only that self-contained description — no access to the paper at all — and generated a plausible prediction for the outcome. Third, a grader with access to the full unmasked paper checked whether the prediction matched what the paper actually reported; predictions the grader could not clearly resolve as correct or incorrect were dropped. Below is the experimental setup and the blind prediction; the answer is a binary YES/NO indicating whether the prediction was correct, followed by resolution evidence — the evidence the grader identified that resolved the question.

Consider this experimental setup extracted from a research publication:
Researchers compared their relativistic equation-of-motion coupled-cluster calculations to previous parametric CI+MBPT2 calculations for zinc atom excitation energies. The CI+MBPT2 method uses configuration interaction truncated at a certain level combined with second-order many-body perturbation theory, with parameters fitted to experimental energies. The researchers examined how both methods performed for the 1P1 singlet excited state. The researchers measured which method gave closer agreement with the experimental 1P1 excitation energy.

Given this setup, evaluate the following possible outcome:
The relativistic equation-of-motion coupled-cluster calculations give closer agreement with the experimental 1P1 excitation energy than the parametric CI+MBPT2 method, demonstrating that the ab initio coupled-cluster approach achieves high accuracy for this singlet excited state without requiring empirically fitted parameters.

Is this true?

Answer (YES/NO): YES